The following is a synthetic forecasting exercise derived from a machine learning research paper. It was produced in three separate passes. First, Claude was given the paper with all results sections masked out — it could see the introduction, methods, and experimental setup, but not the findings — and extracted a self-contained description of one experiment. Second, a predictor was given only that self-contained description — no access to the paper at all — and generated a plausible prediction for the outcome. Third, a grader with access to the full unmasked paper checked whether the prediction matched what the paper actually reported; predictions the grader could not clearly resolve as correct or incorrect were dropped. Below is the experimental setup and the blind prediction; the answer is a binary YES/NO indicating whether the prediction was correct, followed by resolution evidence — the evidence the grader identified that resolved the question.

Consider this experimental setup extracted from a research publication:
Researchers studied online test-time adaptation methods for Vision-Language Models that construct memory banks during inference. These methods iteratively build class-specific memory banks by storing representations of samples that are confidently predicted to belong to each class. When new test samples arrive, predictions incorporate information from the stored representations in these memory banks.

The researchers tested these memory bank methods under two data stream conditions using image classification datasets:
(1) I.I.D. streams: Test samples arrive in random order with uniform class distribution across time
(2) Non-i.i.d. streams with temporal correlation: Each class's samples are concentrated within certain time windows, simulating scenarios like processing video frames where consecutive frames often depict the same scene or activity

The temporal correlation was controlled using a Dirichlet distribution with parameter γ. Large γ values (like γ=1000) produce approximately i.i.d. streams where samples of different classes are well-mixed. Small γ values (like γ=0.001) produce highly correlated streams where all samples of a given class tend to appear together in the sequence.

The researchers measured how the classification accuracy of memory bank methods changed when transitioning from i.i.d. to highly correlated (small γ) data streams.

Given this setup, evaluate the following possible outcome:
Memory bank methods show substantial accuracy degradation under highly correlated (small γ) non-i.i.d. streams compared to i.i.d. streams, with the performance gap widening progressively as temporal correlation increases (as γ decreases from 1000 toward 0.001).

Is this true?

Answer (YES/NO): NO